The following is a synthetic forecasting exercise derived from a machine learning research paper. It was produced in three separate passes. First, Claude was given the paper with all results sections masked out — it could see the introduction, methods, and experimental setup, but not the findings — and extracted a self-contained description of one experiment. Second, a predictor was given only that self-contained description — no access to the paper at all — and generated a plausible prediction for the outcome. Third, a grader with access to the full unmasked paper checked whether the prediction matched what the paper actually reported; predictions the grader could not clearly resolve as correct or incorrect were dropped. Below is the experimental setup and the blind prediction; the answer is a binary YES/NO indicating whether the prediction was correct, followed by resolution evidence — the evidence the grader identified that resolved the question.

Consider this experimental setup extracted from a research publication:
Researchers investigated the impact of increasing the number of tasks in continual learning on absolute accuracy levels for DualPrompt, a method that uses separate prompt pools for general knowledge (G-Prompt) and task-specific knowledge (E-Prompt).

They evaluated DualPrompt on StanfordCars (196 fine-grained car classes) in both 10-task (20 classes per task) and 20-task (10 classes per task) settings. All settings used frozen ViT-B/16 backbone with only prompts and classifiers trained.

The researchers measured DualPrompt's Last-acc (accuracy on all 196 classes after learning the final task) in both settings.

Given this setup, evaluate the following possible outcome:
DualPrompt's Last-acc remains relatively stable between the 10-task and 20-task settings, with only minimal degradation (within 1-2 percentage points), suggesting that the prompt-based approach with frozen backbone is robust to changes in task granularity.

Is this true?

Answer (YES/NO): NO